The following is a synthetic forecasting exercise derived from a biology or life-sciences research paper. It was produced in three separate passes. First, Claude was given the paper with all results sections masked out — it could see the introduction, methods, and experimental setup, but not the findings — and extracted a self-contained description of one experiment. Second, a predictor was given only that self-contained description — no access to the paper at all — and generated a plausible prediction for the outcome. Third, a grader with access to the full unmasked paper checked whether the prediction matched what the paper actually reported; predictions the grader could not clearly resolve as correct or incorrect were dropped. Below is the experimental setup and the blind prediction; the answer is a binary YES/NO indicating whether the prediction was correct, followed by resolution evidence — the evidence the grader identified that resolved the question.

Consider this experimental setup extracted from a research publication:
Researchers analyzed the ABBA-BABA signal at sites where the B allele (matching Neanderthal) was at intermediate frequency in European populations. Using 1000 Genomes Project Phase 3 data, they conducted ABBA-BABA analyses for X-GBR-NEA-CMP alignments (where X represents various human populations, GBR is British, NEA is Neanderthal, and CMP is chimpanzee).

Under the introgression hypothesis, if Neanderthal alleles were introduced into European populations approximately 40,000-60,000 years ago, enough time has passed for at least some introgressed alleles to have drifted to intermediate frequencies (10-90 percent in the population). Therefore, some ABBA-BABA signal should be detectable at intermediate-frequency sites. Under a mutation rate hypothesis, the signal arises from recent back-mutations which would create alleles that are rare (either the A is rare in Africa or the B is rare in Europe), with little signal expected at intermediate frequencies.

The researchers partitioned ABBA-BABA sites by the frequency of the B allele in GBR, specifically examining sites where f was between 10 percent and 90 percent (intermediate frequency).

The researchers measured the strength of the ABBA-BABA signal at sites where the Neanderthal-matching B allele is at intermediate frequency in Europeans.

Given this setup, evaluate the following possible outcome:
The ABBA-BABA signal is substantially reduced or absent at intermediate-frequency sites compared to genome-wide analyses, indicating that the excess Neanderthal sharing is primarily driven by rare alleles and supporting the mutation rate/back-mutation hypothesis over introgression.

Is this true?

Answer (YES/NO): YES